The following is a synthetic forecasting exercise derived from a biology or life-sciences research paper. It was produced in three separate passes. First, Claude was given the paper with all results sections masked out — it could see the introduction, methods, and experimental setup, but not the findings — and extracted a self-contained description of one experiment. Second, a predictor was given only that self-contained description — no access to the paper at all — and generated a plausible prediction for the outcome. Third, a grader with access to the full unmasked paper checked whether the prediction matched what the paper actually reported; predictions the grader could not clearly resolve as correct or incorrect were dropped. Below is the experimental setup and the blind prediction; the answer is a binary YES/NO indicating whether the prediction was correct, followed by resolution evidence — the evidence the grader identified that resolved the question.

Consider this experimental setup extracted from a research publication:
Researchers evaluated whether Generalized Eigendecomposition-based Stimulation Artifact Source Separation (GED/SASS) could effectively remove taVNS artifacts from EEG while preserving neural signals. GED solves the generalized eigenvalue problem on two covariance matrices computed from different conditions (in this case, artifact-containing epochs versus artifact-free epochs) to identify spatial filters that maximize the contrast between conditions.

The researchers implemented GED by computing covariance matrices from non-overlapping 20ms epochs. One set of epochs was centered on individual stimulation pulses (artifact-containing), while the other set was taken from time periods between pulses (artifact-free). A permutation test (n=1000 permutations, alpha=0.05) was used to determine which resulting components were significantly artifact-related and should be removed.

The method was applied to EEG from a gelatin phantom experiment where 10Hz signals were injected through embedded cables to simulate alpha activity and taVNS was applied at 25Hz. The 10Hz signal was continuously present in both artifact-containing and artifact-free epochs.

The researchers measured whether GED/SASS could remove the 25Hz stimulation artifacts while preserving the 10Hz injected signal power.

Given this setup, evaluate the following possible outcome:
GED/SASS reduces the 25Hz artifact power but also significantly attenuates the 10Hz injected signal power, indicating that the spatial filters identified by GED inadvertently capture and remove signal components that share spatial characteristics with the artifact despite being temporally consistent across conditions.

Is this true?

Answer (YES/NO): NO